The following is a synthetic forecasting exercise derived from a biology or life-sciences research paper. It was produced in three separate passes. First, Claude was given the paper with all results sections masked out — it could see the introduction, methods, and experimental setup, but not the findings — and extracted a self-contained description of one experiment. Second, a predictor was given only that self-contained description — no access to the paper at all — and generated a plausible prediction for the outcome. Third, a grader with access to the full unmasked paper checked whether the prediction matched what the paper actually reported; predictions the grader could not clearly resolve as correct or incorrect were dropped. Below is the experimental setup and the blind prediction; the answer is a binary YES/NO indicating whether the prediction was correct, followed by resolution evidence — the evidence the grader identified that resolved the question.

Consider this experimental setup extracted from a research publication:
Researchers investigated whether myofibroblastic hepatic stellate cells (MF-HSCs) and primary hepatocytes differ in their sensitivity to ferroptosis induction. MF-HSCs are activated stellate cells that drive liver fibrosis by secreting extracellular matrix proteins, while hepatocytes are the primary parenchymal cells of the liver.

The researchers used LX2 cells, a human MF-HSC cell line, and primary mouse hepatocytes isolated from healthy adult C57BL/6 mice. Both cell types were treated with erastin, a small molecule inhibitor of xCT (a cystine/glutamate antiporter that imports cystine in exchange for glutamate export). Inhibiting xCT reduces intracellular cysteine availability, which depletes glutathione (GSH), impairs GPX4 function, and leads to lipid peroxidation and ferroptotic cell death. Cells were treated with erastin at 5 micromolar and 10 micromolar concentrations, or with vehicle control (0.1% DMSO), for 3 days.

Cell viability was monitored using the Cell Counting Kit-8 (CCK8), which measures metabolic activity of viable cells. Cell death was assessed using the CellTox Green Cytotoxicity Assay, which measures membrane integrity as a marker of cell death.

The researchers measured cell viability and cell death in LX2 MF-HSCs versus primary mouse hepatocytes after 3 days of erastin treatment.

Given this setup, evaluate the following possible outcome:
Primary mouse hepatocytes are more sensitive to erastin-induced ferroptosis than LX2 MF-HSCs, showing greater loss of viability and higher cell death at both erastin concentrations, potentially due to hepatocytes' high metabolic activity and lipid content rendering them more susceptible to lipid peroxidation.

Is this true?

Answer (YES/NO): NO